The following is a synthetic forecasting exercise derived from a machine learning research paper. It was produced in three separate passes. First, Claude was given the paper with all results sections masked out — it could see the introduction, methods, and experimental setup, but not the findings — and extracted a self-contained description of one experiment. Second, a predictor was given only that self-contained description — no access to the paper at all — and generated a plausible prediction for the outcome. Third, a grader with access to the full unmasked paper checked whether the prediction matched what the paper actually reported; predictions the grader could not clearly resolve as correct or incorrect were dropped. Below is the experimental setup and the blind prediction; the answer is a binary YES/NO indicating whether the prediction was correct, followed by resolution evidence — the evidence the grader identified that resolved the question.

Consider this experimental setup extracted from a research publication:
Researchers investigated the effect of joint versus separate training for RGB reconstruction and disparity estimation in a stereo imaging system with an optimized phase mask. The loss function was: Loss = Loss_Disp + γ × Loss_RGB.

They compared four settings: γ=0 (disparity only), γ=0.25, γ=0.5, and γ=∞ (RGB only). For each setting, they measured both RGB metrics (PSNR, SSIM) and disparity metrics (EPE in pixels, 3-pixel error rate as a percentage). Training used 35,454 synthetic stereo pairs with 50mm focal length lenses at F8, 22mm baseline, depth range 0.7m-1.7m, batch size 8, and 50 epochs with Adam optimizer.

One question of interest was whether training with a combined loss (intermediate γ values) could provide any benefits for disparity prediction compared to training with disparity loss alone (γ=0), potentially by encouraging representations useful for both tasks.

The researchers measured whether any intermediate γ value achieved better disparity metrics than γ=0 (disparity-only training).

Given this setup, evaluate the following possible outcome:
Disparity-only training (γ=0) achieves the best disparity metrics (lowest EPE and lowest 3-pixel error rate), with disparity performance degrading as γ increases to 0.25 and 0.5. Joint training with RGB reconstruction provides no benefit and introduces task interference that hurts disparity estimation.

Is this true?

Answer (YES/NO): NO